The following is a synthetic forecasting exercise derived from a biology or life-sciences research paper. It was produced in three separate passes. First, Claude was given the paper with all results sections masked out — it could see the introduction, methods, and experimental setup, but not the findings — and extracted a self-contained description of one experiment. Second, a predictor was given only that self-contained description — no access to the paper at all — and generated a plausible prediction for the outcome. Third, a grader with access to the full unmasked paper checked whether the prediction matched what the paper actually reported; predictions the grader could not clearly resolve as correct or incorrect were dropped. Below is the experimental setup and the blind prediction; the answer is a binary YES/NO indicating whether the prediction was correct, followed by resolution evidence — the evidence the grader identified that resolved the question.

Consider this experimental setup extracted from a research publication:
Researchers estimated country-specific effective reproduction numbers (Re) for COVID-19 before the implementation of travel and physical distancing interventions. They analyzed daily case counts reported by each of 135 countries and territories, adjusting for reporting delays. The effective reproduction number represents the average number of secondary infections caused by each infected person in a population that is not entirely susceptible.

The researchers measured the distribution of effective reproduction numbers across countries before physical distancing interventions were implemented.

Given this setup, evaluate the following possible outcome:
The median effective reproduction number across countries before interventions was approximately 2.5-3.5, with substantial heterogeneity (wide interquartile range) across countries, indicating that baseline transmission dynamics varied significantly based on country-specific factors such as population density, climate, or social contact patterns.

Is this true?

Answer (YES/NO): NO